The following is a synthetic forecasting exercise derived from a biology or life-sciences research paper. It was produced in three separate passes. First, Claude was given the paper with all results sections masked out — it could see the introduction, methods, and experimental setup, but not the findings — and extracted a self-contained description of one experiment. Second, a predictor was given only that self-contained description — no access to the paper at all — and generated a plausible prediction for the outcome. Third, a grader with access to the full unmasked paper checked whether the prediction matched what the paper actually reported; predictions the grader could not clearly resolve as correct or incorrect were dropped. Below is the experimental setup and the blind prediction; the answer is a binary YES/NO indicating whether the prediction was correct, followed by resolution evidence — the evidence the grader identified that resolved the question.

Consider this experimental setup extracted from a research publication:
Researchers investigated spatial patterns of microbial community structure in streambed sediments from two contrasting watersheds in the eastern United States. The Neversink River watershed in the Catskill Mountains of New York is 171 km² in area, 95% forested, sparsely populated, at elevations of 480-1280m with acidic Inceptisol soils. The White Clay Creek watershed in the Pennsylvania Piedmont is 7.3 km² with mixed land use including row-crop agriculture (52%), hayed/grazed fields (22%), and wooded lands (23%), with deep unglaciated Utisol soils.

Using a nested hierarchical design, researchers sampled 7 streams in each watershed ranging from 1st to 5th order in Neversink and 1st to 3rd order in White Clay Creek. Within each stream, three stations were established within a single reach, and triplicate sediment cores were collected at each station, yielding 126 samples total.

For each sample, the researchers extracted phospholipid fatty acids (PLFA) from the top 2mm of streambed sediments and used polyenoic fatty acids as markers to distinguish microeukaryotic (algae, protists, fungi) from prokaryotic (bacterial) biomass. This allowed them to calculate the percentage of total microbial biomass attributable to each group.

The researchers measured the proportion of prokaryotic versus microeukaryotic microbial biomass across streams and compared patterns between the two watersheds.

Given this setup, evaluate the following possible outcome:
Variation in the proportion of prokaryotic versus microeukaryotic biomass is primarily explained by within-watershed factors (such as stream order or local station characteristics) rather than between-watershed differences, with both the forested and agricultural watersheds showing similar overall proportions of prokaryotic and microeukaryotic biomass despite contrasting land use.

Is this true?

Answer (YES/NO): NO